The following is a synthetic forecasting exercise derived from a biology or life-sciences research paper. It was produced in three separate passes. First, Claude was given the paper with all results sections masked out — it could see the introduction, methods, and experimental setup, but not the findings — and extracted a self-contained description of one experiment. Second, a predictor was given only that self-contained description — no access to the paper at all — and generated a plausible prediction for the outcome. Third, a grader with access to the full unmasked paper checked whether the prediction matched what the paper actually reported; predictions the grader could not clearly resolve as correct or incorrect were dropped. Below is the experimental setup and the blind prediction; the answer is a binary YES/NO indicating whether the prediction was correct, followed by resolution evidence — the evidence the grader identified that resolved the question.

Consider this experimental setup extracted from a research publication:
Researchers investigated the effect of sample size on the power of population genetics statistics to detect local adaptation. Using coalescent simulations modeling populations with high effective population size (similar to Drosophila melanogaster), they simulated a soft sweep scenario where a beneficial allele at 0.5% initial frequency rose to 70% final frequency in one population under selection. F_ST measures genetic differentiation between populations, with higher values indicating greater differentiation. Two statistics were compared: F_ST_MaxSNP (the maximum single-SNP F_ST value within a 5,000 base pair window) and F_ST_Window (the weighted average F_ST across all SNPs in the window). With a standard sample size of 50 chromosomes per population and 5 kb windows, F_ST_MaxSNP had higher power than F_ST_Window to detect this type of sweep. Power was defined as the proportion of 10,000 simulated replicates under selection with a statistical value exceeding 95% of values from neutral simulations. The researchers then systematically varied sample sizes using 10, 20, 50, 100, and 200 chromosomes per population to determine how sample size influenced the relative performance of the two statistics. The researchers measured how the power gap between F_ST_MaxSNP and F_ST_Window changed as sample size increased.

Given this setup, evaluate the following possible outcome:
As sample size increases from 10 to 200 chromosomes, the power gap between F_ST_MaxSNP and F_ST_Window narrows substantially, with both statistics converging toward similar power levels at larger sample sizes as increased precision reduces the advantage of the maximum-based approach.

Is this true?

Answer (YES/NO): NO